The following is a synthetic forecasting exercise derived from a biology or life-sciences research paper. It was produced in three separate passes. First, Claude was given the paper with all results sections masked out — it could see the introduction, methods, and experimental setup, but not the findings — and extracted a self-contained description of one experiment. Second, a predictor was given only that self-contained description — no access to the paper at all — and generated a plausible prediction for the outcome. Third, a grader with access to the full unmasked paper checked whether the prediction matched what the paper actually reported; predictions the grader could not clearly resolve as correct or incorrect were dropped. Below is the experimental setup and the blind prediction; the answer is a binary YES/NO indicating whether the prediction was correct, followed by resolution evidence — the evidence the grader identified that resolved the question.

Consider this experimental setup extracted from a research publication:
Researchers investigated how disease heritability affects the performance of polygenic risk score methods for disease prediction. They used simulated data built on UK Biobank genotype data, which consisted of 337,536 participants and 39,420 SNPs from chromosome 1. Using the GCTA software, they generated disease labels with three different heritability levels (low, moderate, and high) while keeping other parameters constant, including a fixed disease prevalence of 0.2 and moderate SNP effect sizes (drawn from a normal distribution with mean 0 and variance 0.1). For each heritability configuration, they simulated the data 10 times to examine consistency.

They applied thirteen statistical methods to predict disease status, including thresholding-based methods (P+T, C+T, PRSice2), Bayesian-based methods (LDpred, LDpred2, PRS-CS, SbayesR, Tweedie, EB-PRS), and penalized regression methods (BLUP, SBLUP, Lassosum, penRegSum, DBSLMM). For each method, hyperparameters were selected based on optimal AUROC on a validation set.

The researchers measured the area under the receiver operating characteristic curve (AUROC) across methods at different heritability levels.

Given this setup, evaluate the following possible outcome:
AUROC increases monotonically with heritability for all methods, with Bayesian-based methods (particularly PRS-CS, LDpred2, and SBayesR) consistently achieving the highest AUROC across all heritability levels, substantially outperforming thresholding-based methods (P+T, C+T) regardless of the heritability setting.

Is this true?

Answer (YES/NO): NO